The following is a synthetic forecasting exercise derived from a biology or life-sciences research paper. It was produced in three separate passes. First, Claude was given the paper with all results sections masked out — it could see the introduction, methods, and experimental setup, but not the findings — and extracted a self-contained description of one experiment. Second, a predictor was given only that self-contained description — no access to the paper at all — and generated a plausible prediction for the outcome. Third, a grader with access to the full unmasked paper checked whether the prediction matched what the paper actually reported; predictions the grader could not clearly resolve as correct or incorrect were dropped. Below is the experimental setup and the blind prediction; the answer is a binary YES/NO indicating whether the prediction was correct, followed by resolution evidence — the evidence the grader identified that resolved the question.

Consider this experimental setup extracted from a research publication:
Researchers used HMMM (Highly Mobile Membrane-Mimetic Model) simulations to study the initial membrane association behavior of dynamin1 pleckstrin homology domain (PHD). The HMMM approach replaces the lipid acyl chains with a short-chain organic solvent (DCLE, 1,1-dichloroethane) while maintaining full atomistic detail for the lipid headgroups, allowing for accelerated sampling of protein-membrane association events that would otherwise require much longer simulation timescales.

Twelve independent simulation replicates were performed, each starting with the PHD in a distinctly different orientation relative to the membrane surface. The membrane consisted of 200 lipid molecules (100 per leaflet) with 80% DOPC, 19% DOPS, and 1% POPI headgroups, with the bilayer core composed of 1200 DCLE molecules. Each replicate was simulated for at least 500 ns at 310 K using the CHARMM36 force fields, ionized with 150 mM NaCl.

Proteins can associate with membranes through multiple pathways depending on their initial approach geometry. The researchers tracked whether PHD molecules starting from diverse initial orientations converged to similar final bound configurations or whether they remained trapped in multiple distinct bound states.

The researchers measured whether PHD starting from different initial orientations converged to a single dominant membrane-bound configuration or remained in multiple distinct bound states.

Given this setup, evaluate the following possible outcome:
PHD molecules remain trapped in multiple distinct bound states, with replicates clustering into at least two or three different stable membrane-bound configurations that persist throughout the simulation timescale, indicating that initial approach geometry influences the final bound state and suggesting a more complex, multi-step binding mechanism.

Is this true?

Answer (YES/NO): NO